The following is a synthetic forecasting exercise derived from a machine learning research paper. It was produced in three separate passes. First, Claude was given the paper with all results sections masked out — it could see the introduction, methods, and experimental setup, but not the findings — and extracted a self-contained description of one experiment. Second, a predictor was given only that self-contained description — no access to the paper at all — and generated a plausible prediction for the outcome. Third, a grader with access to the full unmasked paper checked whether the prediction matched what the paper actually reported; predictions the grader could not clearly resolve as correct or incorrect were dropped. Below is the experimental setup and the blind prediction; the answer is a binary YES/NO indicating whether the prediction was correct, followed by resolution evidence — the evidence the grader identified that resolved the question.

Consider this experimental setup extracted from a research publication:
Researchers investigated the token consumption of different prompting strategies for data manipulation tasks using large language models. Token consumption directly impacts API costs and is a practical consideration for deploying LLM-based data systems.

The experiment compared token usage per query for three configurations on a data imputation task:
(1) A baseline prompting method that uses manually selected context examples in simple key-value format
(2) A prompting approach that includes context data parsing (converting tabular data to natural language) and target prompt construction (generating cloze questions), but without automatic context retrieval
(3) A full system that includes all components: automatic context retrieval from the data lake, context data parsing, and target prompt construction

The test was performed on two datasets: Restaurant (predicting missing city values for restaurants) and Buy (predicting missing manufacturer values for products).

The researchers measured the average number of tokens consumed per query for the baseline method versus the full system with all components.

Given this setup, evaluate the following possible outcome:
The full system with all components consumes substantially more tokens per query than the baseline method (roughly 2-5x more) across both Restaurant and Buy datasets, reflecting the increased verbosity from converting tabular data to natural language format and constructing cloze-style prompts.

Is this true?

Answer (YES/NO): NO